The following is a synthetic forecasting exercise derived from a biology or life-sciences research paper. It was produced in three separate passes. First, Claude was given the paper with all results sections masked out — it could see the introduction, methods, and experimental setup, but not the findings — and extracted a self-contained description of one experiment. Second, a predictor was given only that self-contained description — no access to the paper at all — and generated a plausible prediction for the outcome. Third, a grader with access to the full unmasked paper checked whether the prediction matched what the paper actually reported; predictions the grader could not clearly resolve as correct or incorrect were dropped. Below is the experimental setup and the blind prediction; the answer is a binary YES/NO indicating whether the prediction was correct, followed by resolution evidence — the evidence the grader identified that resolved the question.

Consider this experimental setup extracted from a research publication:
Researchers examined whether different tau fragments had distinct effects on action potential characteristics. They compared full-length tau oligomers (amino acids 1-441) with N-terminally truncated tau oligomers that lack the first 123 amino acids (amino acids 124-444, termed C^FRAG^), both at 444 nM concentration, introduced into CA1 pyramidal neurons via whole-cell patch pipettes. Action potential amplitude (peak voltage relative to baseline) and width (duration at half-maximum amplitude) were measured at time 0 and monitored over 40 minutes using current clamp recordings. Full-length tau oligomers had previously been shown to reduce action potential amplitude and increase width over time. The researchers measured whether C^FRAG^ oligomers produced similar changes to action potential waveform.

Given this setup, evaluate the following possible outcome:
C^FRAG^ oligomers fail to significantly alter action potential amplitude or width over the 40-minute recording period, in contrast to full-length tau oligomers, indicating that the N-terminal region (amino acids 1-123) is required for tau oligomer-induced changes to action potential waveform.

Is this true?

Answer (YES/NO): YES